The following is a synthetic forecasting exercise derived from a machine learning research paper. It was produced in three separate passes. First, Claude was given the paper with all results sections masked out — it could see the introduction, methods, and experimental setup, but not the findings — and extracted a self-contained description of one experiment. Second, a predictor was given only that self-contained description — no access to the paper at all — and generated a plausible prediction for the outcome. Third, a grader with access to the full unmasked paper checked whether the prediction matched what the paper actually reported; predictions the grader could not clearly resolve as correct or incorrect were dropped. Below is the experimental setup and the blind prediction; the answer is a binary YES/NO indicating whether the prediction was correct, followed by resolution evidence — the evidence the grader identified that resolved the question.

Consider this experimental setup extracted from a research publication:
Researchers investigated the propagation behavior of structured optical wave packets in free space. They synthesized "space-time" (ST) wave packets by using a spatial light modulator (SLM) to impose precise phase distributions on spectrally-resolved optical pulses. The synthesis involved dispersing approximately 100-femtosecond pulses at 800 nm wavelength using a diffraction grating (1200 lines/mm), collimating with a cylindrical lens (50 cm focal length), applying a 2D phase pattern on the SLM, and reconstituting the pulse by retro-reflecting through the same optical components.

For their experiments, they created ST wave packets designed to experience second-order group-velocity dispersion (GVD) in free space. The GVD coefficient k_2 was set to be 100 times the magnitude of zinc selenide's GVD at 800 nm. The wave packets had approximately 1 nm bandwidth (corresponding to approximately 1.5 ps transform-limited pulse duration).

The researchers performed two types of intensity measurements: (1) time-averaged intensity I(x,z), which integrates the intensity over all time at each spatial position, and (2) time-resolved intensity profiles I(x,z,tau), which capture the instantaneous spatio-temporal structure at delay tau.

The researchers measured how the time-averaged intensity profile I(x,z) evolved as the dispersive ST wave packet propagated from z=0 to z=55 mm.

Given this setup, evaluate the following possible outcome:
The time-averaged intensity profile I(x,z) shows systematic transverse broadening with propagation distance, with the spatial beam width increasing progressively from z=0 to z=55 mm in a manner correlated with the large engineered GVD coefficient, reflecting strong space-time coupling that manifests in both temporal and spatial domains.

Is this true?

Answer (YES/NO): NO